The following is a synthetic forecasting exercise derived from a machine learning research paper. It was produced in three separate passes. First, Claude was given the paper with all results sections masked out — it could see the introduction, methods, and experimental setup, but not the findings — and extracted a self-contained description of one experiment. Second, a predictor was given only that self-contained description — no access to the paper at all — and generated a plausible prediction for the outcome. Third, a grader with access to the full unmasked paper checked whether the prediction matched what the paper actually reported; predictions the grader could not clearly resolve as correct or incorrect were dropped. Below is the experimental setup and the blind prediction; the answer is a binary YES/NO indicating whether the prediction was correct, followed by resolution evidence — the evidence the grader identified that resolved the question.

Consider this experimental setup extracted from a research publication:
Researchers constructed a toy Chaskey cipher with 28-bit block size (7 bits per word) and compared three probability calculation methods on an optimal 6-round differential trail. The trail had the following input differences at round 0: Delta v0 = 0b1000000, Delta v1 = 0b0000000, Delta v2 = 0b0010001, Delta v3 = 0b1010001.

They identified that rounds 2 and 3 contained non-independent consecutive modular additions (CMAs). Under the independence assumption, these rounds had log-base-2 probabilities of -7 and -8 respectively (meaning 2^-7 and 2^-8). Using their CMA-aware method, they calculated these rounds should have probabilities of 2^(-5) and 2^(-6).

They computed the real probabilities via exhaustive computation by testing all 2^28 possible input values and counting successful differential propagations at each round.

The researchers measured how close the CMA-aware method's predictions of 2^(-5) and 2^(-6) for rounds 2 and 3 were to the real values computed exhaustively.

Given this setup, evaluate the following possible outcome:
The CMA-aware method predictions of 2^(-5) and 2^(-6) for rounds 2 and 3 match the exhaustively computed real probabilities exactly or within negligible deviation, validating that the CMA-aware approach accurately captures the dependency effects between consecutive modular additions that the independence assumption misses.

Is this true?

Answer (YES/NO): YES